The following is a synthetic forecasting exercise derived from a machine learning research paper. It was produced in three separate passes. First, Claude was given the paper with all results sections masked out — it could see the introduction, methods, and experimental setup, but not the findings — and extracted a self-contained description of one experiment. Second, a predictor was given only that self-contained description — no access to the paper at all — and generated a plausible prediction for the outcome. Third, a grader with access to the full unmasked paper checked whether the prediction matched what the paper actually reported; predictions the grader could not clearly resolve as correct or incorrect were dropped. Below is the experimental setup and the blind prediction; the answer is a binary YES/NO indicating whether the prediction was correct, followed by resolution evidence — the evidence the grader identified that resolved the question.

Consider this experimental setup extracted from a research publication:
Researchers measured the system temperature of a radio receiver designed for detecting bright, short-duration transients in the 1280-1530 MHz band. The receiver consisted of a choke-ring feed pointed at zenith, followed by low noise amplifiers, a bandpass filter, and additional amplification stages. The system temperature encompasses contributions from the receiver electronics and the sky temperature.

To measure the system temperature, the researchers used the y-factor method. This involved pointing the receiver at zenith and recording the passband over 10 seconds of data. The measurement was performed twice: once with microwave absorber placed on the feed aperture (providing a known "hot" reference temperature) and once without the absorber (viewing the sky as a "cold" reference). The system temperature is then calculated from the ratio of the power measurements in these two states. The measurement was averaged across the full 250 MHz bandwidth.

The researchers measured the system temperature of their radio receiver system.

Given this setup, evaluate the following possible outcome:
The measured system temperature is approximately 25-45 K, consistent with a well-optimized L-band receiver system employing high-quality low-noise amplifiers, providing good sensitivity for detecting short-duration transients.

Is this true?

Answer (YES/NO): NO